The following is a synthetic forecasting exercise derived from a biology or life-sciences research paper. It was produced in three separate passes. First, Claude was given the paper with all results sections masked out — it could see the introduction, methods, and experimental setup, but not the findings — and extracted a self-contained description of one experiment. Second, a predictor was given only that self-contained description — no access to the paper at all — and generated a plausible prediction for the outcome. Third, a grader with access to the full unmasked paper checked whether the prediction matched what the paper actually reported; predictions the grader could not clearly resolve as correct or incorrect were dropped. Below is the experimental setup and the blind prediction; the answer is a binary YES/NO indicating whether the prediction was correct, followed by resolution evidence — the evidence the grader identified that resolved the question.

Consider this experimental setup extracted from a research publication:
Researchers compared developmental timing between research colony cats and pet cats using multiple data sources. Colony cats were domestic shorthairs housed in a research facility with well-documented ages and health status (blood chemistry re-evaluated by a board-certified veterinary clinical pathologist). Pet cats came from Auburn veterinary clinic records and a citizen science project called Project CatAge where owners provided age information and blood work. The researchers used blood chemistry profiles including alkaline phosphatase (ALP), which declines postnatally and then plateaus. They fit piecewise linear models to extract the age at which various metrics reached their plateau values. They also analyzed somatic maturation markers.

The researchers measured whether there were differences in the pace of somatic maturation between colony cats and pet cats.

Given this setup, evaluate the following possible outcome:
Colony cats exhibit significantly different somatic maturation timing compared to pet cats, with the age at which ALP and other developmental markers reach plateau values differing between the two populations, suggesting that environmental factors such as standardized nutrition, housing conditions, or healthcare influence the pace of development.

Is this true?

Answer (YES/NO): YES